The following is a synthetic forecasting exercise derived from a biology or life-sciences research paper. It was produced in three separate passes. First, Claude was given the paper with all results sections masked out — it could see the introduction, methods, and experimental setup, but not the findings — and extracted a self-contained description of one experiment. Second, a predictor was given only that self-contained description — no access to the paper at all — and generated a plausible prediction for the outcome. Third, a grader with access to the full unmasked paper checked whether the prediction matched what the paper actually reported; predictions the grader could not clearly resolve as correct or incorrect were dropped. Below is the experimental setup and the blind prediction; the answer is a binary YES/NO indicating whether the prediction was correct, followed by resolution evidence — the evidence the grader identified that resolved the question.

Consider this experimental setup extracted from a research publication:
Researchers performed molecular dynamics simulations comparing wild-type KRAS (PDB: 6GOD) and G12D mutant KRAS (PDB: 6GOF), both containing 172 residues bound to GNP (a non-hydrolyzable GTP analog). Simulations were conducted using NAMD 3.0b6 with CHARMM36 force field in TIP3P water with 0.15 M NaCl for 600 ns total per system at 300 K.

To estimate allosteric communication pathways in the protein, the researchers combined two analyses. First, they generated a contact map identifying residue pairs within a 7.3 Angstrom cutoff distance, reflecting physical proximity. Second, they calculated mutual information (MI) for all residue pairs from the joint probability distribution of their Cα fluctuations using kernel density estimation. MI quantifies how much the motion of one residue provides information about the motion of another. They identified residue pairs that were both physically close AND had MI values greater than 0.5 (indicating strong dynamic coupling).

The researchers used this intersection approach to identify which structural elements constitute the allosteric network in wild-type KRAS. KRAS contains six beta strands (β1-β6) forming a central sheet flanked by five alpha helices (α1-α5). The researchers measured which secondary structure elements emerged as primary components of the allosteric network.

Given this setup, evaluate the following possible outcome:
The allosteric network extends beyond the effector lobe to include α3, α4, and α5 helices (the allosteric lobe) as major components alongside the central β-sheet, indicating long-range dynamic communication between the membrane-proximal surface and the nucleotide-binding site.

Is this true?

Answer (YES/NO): NO